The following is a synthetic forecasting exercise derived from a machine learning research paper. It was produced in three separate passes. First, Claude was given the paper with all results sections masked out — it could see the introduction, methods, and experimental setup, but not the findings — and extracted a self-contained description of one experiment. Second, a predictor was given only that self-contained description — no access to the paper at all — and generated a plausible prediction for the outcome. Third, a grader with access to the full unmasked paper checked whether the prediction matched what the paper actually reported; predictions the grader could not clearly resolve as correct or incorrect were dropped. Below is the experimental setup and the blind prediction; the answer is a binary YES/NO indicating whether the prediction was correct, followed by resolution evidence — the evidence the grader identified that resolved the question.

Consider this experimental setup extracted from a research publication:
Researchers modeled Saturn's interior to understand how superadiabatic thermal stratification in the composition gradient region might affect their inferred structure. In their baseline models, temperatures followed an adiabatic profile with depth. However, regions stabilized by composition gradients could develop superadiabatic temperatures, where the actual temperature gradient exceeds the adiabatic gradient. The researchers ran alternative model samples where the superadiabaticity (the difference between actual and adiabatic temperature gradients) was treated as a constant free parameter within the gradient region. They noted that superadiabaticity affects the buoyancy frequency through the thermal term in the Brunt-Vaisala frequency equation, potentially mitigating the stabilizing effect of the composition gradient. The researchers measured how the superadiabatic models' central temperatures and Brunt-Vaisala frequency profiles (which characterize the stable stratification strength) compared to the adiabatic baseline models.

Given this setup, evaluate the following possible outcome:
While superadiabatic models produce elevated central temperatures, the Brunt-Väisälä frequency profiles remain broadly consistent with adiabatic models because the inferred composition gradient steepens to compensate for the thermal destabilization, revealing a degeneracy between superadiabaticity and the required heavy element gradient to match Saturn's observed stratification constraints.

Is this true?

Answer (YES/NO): NO